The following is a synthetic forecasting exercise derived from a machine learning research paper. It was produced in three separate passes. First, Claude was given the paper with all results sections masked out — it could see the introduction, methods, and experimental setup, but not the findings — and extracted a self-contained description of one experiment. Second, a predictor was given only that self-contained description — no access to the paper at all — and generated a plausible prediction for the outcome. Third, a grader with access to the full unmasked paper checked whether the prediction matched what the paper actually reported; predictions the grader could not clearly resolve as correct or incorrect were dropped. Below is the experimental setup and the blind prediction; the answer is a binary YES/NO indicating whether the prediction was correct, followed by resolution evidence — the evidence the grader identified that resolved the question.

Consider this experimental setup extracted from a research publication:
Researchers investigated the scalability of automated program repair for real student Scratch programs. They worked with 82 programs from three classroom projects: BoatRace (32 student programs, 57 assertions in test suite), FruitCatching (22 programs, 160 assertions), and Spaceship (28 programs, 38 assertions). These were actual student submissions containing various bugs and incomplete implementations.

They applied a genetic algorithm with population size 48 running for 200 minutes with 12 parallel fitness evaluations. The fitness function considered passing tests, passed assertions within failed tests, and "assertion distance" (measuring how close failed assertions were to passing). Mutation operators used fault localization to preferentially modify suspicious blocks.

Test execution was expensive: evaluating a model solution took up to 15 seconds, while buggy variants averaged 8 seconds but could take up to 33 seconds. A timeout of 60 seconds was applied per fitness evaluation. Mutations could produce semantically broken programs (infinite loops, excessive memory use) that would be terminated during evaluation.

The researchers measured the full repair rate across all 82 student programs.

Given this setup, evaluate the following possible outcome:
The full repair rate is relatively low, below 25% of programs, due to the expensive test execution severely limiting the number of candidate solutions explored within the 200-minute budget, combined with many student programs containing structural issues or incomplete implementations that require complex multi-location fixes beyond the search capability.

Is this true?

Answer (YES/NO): YES